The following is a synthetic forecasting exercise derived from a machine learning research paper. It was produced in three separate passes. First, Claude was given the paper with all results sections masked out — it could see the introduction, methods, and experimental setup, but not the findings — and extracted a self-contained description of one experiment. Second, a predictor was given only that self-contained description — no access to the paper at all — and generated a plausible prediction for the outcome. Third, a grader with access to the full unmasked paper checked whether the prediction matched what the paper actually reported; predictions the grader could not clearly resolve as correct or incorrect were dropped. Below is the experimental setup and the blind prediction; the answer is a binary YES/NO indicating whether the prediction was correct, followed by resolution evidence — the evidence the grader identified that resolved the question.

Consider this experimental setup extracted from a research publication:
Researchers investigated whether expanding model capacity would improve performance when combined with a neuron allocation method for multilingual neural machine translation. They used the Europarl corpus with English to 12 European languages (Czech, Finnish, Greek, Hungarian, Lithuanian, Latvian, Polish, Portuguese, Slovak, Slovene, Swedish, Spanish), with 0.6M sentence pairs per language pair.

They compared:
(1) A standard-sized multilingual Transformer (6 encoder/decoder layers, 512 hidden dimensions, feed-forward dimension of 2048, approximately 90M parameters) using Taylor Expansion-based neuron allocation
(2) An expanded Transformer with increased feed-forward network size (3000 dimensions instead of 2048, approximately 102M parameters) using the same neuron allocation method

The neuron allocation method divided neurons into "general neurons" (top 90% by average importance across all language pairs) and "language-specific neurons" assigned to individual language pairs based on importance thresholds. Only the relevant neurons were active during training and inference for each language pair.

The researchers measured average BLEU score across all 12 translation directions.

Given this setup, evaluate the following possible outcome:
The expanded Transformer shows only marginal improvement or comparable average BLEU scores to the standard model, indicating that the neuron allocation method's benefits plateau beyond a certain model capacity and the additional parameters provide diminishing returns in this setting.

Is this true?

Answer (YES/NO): NO